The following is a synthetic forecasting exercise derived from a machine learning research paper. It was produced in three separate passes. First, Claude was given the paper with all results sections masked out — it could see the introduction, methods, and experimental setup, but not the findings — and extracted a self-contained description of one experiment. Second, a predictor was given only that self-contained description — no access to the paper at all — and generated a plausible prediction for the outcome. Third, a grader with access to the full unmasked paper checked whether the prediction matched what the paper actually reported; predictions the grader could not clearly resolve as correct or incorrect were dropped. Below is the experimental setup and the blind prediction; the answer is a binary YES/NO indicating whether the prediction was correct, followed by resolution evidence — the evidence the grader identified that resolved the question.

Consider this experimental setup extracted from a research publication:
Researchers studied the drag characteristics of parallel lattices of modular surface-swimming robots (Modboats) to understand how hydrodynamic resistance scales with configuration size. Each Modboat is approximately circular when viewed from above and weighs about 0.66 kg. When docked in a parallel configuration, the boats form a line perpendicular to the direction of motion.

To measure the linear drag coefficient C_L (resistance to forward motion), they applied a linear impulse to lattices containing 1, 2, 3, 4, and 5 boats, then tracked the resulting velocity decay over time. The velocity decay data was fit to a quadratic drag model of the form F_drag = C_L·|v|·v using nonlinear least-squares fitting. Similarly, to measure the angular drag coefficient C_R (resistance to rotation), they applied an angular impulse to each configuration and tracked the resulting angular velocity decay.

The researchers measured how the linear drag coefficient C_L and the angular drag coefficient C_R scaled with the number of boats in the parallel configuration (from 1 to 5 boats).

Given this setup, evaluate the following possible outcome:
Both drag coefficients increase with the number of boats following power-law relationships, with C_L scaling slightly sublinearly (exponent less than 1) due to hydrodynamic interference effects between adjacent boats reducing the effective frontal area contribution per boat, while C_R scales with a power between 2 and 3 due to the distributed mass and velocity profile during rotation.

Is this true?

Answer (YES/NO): NO